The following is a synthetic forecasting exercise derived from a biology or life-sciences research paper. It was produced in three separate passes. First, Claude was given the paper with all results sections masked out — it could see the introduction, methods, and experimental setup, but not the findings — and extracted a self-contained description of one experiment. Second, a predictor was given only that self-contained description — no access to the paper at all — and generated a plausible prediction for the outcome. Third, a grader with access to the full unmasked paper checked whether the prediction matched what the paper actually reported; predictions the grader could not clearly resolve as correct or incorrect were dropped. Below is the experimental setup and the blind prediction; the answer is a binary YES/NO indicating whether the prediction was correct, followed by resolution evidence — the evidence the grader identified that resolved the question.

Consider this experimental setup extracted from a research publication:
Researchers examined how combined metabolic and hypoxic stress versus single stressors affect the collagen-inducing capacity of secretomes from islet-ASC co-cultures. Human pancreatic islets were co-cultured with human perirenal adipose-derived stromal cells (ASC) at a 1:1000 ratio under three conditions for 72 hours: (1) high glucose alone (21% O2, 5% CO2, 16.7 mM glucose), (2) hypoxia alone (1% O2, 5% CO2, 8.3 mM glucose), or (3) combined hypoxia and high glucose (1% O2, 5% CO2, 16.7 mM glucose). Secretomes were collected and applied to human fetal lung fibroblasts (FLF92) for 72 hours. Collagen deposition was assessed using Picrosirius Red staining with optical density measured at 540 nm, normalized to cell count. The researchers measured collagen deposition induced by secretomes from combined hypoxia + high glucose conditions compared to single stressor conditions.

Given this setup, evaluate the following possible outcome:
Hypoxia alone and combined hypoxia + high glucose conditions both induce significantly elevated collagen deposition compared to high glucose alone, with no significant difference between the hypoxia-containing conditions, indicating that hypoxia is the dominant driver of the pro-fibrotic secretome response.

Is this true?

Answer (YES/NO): NO